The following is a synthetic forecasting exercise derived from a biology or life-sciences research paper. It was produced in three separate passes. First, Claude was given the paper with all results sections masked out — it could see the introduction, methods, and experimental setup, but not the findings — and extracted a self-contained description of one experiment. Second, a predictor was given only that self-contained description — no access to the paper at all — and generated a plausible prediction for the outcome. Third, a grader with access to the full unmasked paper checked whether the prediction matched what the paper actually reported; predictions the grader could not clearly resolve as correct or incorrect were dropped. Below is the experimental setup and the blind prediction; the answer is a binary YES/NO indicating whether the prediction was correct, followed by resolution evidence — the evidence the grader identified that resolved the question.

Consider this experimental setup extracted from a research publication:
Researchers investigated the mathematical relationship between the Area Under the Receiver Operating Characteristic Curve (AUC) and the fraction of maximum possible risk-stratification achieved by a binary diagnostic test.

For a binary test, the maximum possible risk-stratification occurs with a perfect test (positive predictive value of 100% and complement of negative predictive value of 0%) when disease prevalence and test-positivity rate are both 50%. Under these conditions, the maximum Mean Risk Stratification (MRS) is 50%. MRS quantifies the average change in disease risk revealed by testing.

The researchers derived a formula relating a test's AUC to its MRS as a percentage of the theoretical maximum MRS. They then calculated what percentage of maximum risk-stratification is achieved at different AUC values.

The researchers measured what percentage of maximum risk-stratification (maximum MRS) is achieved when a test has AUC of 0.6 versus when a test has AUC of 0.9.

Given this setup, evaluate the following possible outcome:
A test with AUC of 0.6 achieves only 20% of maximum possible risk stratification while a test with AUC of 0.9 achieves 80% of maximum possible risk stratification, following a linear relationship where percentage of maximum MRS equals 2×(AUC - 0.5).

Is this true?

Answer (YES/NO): YES